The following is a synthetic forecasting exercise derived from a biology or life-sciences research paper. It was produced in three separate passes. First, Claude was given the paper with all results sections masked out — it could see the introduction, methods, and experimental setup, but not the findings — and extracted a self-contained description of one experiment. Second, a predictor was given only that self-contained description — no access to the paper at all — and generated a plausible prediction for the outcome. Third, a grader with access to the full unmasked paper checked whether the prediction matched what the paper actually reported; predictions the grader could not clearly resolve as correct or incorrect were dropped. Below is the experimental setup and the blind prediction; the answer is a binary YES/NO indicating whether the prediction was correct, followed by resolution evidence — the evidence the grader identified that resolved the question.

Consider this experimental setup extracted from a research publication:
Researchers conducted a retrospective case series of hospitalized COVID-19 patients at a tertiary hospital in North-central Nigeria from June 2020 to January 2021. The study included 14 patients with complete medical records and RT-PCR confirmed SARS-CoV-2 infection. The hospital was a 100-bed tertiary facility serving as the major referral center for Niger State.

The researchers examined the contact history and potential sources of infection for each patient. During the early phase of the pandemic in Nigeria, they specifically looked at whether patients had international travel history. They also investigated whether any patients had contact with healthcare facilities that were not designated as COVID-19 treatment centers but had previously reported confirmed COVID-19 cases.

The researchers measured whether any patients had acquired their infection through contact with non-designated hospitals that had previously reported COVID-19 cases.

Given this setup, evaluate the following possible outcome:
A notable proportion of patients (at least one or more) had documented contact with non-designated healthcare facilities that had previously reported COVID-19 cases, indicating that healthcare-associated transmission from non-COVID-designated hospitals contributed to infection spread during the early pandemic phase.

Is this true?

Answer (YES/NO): YES